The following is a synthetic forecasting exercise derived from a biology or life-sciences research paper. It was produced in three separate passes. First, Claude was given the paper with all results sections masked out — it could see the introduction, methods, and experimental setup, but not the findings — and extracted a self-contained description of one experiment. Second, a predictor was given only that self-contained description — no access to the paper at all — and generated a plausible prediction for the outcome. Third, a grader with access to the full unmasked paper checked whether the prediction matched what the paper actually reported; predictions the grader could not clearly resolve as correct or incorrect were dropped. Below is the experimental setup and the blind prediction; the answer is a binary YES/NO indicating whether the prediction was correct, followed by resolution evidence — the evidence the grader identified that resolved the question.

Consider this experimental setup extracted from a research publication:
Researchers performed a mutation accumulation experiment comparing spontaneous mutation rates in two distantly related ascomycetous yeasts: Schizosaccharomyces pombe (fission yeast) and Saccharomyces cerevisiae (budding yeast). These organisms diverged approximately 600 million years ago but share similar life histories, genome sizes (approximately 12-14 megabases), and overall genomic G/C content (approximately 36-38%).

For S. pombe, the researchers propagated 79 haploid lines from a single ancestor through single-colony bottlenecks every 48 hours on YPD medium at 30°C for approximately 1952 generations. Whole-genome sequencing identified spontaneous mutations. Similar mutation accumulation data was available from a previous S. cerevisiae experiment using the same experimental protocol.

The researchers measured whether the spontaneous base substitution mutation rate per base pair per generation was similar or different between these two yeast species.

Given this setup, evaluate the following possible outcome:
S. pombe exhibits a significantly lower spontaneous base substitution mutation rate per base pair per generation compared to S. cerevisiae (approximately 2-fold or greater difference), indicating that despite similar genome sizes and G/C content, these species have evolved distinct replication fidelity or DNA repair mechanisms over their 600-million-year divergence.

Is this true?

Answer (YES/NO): NO